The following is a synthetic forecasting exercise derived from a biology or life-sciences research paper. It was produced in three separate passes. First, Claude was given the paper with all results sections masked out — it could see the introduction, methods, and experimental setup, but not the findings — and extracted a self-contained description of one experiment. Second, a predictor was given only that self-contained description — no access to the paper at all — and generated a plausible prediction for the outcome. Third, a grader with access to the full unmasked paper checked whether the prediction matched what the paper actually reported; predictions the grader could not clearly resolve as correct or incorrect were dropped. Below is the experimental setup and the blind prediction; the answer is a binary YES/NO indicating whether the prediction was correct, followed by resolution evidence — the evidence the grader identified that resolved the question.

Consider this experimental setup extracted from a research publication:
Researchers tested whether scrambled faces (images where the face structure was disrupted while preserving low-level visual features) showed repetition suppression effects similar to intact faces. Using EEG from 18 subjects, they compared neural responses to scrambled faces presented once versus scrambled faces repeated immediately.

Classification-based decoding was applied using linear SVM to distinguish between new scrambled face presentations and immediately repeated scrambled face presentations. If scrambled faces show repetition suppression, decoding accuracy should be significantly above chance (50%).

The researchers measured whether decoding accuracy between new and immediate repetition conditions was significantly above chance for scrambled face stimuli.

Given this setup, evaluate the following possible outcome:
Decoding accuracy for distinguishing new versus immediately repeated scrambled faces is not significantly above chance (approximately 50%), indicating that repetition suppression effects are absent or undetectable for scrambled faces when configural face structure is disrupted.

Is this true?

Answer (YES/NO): NO